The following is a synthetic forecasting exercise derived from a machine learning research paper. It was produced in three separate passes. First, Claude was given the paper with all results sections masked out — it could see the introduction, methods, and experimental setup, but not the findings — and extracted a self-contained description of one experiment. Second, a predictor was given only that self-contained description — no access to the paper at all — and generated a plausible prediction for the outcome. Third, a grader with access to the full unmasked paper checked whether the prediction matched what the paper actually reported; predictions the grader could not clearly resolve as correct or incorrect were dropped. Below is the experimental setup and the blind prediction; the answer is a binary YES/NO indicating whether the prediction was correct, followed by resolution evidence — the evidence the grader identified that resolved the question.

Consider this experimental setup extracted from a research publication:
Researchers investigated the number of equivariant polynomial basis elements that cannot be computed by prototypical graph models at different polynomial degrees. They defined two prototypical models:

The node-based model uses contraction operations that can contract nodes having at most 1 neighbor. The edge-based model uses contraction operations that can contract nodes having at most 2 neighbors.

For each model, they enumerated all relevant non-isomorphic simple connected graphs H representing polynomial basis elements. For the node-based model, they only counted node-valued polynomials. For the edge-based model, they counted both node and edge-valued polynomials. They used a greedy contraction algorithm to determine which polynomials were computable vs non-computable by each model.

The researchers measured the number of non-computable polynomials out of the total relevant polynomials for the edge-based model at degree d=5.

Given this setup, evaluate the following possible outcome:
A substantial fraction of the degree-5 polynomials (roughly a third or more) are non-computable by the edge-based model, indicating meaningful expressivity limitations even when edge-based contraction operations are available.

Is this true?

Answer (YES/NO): NO